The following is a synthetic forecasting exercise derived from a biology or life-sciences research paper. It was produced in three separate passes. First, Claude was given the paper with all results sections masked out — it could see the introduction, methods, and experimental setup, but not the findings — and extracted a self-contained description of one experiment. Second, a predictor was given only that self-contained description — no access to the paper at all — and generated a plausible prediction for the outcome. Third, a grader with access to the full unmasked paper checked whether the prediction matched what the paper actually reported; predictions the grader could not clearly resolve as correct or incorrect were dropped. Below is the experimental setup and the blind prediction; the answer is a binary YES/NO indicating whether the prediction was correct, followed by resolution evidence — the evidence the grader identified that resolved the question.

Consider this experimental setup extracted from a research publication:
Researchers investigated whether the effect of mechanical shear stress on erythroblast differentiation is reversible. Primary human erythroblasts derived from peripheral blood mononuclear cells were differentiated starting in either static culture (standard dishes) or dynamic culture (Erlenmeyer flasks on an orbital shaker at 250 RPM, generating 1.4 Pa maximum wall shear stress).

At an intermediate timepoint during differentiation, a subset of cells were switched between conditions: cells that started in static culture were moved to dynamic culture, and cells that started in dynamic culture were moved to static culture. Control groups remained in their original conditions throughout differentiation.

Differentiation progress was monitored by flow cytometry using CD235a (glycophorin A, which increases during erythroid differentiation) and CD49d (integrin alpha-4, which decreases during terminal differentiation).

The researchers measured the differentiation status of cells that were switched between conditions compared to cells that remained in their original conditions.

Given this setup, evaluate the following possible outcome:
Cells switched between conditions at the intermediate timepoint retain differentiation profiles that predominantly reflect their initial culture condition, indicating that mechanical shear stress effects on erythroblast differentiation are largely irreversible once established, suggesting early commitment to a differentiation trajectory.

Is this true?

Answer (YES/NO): NO